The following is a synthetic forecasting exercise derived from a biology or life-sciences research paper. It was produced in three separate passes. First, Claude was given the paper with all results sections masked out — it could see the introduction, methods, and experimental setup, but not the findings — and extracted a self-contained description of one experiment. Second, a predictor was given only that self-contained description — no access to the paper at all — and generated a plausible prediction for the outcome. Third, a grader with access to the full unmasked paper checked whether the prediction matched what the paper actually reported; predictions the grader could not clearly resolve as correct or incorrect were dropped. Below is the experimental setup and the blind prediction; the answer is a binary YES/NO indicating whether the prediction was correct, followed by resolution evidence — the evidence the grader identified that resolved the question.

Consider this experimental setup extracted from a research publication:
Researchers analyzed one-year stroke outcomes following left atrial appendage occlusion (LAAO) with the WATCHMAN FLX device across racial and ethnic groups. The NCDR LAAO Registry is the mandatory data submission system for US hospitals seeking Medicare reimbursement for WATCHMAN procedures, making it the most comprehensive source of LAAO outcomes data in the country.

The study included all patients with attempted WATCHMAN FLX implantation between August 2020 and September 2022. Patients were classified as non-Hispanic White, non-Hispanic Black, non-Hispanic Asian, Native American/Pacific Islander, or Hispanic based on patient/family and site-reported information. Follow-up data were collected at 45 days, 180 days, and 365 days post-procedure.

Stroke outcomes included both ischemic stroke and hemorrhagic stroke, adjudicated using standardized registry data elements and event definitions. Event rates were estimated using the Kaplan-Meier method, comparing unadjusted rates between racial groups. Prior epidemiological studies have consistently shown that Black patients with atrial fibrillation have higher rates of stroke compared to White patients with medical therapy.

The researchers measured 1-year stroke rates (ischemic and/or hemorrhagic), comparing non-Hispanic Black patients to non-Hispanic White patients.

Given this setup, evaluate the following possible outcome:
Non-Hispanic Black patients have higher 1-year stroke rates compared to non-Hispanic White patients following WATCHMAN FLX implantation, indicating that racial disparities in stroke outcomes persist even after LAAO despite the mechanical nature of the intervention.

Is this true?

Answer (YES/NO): NO